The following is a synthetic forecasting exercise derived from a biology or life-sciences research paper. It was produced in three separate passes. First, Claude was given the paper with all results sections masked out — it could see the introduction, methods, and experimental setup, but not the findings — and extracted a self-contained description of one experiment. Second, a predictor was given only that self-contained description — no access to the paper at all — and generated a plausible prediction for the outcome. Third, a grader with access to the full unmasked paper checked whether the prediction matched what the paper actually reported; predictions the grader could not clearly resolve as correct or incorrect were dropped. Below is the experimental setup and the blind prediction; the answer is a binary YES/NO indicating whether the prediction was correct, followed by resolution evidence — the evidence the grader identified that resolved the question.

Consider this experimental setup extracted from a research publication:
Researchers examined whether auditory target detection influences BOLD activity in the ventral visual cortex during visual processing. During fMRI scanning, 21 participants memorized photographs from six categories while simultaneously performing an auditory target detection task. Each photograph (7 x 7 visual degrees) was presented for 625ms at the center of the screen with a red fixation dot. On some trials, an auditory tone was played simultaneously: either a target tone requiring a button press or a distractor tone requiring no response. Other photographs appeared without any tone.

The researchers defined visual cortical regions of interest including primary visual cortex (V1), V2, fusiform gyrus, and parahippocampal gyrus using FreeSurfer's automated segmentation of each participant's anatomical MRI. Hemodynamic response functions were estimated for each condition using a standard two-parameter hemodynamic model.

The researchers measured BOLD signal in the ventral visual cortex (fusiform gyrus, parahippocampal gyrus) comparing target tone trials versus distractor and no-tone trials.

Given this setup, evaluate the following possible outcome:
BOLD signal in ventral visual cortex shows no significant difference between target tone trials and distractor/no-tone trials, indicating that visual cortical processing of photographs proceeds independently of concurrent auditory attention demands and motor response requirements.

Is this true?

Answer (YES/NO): NO